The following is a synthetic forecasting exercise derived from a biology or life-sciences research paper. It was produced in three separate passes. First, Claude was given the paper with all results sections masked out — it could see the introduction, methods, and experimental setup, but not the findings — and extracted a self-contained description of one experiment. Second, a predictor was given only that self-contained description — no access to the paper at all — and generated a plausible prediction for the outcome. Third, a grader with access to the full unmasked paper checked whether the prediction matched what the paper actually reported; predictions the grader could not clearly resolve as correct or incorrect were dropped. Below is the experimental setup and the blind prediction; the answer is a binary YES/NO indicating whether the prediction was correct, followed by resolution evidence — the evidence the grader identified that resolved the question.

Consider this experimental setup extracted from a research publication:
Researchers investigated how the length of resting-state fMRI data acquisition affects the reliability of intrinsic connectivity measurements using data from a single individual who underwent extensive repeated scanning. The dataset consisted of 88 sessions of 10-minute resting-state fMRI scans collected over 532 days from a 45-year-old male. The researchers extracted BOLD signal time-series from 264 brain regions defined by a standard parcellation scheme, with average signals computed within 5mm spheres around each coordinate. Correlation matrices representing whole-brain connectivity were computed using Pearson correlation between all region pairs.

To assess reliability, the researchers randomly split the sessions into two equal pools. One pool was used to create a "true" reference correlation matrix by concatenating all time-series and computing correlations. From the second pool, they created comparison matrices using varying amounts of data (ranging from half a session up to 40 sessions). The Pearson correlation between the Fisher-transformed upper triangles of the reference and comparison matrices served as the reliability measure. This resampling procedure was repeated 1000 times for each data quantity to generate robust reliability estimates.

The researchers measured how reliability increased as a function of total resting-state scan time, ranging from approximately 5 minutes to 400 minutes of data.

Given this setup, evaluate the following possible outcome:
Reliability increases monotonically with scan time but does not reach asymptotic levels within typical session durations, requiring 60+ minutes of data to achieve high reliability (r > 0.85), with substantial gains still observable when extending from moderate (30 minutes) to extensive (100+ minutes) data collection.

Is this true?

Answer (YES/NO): NO